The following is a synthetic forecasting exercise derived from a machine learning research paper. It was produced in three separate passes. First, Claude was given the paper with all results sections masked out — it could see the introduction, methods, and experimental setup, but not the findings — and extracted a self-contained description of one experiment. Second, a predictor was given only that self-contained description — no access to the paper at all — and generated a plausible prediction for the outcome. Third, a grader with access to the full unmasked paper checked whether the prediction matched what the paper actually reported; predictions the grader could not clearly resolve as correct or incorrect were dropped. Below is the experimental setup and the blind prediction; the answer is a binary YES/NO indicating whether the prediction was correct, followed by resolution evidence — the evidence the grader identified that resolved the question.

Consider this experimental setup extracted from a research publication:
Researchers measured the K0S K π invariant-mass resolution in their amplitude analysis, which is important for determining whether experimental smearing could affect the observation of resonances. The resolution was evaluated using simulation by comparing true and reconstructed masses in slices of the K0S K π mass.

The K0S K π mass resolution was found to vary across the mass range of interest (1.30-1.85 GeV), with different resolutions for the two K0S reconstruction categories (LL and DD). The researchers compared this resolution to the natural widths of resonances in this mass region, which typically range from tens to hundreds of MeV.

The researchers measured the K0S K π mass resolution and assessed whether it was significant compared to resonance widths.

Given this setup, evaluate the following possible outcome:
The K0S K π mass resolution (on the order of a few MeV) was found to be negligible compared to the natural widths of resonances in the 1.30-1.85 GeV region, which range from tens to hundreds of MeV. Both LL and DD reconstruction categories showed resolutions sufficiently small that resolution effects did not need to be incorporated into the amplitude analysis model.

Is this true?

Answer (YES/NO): NO